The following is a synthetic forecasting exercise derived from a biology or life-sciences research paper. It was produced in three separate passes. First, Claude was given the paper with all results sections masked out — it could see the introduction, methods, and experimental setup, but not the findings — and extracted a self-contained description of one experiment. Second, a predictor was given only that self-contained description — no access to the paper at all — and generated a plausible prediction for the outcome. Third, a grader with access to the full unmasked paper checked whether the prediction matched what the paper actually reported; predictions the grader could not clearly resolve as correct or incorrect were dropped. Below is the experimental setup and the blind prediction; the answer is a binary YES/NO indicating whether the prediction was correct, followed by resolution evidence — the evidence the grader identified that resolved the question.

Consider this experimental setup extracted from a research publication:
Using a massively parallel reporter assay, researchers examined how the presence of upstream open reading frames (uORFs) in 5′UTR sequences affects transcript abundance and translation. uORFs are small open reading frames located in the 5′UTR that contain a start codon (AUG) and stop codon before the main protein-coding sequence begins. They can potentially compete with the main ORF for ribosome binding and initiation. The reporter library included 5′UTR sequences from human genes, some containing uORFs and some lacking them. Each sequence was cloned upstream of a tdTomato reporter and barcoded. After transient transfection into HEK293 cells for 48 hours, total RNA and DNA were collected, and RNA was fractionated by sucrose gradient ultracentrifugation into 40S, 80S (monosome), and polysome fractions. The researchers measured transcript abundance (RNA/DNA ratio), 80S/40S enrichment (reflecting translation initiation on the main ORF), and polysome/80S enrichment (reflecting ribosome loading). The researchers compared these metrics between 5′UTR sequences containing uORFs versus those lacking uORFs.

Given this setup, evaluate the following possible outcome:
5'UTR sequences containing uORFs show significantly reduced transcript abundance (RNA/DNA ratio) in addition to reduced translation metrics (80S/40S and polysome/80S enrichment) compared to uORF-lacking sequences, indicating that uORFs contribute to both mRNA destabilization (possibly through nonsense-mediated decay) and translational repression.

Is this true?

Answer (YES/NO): NO